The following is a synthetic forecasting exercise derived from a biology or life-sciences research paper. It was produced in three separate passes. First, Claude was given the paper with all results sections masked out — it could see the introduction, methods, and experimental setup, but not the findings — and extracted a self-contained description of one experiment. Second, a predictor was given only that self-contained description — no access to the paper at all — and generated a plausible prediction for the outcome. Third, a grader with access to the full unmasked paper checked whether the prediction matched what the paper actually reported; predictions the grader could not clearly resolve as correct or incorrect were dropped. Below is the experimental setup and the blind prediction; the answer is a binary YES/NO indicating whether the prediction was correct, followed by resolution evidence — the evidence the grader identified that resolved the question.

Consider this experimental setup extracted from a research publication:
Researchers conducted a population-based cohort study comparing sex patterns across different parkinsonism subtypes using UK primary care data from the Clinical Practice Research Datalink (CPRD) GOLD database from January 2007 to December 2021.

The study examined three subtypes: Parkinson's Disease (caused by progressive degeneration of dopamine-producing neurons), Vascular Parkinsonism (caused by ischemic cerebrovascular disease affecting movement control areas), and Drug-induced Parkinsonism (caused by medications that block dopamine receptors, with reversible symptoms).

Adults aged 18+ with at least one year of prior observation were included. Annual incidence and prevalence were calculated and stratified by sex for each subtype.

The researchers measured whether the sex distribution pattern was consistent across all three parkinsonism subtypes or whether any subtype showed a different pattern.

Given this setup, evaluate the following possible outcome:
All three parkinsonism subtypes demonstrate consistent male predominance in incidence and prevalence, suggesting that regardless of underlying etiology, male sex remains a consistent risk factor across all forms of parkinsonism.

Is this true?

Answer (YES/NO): NO